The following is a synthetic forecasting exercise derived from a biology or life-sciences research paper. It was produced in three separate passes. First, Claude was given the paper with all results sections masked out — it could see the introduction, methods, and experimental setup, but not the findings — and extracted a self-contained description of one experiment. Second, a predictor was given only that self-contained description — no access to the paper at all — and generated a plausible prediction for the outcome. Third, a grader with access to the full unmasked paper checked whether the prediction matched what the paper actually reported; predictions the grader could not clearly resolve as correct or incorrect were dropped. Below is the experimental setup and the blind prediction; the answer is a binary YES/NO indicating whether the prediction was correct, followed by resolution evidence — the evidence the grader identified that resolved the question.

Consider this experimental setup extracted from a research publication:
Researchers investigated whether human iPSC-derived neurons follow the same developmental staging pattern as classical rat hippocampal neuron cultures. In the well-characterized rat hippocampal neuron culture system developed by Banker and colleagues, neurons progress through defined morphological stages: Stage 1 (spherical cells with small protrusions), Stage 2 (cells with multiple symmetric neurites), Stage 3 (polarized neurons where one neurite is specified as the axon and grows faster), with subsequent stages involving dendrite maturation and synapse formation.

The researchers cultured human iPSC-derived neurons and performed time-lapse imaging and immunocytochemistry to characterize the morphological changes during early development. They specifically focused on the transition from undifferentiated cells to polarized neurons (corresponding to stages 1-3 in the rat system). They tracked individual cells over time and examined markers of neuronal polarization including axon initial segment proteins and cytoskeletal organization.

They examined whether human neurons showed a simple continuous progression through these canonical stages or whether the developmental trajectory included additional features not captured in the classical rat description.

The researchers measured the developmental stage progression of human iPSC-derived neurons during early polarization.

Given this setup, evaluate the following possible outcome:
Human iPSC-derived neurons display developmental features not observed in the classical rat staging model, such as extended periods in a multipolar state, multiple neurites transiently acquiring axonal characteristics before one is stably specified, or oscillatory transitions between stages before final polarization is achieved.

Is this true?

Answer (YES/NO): YES